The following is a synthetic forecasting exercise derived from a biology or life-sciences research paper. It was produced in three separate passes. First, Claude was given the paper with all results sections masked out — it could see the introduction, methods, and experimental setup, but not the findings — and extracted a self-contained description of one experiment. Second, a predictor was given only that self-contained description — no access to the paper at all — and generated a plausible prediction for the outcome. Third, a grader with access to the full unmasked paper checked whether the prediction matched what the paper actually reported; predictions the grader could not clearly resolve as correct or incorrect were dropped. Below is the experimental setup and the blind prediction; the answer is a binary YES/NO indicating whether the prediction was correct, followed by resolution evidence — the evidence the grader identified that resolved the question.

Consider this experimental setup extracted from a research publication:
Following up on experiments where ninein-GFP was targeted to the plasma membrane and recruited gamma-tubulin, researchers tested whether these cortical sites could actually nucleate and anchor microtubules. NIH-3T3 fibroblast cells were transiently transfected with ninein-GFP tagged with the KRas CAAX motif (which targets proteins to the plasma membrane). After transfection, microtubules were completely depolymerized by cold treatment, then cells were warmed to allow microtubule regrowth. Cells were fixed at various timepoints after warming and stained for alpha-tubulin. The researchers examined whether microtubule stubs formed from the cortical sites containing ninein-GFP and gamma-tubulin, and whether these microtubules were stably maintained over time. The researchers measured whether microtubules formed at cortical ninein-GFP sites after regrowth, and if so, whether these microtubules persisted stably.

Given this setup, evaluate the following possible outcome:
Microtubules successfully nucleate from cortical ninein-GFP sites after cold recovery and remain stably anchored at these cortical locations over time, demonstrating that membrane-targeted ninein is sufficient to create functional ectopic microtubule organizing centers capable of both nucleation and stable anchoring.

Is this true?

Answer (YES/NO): NO